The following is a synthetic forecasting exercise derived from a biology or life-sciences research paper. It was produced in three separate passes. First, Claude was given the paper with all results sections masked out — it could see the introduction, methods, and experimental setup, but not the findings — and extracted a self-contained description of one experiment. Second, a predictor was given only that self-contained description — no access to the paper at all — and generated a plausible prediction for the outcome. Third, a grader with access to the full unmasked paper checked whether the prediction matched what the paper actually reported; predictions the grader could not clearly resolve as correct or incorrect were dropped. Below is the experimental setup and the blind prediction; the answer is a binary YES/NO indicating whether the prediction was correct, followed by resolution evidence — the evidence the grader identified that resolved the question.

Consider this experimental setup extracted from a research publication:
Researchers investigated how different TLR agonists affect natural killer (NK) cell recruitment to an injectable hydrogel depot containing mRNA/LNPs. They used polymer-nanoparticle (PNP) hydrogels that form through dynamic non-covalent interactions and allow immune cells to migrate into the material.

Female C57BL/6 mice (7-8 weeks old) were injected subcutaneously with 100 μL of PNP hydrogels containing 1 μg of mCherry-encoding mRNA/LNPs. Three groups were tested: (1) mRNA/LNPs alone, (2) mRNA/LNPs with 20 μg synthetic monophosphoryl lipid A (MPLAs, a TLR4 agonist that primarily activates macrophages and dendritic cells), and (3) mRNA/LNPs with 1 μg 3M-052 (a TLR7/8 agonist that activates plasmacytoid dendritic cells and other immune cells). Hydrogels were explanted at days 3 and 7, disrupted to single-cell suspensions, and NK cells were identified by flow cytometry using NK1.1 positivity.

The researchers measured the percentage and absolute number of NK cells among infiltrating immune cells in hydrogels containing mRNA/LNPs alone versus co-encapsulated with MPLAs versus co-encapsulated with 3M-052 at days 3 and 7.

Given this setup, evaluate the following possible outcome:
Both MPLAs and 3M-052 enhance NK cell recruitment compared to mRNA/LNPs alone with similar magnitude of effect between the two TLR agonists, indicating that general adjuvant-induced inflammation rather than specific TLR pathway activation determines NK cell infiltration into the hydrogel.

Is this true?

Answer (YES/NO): NO